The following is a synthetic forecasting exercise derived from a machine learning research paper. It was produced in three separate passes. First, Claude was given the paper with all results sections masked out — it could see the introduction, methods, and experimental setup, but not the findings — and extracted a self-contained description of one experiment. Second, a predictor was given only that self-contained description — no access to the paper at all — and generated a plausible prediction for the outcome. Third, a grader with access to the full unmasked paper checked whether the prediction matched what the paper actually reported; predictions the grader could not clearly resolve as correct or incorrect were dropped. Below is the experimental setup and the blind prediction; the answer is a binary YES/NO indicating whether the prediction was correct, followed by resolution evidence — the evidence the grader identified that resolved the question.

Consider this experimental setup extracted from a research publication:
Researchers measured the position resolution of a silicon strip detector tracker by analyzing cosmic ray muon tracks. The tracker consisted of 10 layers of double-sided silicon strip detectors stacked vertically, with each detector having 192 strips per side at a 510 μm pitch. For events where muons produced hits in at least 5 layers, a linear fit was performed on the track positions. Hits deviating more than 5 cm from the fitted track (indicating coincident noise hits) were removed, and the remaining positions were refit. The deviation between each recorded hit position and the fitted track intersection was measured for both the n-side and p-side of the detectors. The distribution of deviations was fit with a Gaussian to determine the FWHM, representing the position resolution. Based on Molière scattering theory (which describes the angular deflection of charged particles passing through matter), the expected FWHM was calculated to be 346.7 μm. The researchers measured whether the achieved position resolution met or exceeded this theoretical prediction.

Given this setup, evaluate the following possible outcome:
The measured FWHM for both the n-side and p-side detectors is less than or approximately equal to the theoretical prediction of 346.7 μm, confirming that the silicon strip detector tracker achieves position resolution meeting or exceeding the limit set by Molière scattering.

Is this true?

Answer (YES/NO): YES